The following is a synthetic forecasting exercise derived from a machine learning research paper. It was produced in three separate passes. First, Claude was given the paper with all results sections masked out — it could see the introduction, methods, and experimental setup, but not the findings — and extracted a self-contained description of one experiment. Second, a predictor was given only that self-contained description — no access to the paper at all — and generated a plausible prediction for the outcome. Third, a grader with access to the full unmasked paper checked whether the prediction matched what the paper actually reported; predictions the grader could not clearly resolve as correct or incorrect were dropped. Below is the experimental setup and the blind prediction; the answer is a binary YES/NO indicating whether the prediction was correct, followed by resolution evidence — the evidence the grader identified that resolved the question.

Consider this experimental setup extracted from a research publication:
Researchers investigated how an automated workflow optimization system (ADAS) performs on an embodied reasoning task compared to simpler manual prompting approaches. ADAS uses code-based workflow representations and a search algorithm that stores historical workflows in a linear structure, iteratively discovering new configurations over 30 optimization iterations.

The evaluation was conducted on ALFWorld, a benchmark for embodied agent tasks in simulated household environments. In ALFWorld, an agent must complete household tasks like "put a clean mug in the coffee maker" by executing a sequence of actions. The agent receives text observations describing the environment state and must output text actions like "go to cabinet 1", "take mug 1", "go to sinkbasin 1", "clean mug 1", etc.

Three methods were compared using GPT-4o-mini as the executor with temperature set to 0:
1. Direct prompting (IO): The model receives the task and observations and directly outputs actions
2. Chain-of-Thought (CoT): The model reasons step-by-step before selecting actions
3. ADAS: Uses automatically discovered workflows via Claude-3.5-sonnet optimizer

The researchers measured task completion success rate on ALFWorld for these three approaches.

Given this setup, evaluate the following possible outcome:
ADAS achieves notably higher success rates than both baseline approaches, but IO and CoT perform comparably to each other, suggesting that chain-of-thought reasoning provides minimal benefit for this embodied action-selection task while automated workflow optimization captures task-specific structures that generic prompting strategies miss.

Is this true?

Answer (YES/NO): YES